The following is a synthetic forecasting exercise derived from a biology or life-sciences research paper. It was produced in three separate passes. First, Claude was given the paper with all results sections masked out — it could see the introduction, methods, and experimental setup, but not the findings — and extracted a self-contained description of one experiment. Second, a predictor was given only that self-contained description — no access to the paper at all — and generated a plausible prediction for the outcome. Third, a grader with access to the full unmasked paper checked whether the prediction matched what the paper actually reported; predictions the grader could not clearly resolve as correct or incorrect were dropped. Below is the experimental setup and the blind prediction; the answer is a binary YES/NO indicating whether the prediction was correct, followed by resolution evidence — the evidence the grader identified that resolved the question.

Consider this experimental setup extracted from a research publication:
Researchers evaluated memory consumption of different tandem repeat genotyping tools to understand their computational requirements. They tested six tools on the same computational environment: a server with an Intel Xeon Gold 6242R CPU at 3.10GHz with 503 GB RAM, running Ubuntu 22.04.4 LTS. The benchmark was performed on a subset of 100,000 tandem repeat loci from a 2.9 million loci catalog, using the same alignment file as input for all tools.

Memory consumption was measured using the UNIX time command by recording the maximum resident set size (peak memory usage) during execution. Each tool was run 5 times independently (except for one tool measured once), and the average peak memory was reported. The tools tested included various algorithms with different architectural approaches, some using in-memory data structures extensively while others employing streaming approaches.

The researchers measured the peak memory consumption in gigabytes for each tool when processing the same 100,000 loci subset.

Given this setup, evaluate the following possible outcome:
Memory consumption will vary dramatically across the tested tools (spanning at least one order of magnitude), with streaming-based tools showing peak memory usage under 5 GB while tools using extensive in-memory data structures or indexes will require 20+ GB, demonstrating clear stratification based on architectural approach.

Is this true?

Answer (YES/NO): NO